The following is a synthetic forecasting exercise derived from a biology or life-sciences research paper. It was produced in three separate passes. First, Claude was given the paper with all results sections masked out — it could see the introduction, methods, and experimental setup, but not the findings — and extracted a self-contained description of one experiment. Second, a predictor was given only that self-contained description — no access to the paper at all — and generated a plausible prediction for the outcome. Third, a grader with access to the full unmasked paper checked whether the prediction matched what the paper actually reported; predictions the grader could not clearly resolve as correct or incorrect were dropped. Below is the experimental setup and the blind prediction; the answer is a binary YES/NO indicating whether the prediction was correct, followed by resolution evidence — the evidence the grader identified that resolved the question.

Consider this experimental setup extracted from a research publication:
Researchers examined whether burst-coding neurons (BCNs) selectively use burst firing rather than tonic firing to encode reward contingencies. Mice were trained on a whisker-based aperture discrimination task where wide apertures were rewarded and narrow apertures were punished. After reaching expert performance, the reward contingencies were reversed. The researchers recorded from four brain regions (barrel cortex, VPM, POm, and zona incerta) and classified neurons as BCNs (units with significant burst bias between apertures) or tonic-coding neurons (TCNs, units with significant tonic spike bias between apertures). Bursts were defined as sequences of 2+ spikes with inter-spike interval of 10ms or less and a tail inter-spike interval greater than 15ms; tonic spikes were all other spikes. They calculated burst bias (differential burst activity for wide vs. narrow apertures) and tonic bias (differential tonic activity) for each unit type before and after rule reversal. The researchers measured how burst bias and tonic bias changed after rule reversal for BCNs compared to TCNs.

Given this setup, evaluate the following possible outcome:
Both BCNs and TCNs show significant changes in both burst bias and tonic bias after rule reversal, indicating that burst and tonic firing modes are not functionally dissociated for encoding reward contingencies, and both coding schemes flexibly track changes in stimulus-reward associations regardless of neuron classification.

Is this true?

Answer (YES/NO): NO